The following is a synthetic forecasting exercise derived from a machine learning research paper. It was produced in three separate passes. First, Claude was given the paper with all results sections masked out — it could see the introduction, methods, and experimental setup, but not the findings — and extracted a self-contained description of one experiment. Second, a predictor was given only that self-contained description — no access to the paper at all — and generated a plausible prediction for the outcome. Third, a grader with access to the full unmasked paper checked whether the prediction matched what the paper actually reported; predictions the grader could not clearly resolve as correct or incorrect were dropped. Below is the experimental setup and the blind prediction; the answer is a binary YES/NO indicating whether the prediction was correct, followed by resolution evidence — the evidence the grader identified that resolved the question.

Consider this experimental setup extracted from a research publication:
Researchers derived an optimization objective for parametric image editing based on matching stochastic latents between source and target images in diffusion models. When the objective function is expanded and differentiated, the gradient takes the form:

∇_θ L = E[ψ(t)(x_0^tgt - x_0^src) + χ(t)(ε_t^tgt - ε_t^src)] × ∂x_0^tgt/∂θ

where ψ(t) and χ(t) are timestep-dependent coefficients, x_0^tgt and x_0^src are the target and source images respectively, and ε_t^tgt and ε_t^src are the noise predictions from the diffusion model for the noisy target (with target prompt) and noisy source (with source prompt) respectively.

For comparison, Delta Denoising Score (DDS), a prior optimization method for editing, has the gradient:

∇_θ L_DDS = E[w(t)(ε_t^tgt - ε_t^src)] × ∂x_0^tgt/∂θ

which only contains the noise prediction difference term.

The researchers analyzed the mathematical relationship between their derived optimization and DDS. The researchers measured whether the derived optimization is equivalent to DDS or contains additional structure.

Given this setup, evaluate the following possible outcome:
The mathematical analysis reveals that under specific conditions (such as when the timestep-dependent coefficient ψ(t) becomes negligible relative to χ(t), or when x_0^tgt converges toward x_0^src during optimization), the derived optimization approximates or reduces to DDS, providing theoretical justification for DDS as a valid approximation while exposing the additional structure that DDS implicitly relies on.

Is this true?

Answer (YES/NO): NO